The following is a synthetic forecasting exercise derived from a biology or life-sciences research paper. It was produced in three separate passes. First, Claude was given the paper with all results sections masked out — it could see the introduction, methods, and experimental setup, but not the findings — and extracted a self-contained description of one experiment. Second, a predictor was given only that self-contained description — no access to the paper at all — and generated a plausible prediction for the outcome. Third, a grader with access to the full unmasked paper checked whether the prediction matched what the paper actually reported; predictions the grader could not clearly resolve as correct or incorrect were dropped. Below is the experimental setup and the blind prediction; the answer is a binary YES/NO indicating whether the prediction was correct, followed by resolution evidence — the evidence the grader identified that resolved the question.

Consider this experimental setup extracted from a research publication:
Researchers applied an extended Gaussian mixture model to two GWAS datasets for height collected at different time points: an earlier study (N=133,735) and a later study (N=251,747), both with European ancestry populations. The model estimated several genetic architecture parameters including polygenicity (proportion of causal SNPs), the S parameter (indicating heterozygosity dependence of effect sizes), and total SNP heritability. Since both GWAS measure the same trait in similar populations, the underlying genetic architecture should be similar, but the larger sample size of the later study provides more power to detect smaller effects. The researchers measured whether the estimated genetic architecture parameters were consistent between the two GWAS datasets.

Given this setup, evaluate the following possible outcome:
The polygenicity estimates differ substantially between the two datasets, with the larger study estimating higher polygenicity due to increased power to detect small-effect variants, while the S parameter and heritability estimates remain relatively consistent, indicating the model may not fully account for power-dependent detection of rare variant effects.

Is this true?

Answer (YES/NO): NO